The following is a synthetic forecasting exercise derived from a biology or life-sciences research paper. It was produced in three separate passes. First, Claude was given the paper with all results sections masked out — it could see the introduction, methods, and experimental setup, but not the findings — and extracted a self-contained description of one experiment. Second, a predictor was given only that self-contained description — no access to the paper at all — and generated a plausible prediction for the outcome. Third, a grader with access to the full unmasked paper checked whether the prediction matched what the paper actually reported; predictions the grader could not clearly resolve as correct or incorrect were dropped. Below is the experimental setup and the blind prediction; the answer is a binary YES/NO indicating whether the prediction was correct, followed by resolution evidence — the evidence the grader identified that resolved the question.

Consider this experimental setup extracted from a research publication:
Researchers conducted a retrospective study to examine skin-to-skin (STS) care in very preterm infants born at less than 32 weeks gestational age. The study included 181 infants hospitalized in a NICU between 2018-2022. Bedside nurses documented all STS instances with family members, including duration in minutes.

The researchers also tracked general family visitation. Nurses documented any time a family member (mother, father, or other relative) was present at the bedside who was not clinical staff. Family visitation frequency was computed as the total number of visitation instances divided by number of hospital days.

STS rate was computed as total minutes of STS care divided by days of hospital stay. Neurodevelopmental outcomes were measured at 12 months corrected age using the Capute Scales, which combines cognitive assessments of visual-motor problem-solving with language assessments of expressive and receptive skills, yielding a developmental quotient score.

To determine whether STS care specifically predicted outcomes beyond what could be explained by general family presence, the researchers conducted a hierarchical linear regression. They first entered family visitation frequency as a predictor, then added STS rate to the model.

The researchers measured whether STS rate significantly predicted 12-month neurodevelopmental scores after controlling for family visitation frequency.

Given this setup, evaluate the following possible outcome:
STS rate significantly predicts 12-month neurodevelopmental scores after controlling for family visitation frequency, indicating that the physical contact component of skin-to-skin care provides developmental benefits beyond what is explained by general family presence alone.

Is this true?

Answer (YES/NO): YES